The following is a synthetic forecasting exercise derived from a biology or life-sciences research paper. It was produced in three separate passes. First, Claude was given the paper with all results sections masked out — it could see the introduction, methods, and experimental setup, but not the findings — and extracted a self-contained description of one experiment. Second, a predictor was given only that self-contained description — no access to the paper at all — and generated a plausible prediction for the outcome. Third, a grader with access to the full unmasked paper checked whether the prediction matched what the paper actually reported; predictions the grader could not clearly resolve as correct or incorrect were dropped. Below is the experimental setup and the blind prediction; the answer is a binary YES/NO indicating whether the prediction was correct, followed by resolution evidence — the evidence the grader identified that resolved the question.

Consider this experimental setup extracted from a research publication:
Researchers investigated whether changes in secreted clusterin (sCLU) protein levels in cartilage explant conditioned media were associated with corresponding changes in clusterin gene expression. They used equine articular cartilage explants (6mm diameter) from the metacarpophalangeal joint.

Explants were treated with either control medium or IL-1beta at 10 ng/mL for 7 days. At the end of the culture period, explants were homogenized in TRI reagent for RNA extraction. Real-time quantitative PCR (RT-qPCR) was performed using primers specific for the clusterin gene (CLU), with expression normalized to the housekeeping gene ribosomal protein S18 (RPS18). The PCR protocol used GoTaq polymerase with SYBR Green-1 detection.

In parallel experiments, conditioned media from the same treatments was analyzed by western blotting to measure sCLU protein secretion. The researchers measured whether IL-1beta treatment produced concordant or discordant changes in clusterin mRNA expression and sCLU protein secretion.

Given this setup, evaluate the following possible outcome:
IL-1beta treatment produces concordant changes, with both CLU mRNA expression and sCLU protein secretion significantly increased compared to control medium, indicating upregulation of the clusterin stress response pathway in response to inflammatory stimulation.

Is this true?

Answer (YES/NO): NO